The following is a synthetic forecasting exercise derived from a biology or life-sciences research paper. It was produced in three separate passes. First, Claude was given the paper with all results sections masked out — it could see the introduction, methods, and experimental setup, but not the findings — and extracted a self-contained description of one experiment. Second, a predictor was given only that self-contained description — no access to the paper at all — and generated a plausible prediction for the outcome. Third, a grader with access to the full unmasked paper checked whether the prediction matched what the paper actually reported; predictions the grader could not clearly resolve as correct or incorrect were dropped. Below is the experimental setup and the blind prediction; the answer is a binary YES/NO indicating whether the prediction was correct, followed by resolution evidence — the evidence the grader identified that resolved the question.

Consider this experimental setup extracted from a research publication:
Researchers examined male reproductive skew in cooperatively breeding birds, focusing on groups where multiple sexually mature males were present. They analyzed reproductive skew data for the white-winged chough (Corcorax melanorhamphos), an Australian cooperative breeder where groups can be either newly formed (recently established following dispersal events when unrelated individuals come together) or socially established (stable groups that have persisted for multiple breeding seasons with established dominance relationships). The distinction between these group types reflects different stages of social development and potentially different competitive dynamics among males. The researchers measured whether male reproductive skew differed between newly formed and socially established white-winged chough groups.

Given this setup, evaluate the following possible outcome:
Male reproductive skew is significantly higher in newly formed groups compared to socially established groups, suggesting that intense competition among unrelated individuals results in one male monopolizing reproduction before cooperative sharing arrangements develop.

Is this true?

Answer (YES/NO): NO